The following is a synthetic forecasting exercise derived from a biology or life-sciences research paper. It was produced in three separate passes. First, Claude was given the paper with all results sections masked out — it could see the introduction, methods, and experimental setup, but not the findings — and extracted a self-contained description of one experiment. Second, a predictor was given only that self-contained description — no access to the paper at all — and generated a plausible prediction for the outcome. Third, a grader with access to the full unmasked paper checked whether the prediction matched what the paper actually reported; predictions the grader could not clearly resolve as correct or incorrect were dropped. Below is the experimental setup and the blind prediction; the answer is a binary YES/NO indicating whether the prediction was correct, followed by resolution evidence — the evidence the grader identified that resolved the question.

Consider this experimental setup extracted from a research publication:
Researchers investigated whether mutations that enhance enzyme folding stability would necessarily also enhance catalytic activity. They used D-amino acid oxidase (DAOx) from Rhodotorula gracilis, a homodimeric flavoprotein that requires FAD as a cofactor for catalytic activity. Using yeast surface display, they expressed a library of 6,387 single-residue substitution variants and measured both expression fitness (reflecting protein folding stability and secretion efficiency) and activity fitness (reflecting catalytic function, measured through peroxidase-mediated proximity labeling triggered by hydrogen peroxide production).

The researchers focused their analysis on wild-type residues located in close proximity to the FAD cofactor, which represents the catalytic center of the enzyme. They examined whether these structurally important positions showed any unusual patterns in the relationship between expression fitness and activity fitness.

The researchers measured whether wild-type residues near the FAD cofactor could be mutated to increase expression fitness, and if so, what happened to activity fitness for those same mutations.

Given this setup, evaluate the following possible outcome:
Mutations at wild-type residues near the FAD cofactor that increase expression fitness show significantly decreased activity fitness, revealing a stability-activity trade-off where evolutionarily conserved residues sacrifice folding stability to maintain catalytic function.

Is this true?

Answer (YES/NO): YES